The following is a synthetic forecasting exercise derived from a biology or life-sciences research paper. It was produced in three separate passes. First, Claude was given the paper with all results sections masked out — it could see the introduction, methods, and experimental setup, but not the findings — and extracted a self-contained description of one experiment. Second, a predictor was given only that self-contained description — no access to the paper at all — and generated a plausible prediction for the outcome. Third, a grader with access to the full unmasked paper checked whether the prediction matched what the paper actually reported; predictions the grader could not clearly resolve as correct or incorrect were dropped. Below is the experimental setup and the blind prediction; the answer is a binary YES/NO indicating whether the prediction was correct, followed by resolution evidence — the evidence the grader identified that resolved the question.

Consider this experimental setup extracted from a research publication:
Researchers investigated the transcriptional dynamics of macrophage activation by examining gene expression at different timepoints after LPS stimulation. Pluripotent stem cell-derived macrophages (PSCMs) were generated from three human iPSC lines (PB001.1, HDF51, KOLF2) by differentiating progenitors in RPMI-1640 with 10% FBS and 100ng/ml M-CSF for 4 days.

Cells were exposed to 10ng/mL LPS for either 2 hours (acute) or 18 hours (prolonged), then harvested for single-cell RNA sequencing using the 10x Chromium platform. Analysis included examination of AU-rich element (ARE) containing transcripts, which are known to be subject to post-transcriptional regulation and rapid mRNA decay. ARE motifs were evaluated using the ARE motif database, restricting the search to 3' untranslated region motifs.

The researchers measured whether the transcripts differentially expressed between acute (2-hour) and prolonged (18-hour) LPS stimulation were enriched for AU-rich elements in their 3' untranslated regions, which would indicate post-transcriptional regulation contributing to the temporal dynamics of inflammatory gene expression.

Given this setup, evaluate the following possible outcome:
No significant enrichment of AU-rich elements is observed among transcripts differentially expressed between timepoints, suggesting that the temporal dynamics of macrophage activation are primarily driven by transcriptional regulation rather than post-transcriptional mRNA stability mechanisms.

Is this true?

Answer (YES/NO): NO